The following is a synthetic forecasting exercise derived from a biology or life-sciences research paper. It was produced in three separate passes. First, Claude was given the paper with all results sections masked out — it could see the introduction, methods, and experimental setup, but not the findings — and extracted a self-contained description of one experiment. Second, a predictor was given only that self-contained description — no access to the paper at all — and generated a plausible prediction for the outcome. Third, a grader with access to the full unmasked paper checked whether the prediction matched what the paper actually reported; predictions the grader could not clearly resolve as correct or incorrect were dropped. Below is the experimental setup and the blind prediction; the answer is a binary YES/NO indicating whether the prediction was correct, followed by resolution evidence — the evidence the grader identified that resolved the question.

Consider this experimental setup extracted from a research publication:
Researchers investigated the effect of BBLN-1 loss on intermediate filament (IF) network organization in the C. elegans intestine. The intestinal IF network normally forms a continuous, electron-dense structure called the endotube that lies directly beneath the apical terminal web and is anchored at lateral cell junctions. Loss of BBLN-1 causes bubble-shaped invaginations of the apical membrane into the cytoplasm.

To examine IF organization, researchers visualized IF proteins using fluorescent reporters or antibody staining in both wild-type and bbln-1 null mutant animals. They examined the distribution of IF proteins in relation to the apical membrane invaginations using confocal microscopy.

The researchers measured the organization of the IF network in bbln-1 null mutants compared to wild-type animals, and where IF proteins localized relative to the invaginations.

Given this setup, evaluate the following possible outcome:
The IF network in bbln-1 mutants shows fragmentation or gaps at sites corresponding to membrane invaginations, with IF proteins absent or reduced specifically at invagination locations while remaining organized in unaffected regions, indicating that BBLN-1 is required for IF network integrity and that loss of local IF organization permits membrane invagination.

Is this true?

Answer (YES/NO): NO